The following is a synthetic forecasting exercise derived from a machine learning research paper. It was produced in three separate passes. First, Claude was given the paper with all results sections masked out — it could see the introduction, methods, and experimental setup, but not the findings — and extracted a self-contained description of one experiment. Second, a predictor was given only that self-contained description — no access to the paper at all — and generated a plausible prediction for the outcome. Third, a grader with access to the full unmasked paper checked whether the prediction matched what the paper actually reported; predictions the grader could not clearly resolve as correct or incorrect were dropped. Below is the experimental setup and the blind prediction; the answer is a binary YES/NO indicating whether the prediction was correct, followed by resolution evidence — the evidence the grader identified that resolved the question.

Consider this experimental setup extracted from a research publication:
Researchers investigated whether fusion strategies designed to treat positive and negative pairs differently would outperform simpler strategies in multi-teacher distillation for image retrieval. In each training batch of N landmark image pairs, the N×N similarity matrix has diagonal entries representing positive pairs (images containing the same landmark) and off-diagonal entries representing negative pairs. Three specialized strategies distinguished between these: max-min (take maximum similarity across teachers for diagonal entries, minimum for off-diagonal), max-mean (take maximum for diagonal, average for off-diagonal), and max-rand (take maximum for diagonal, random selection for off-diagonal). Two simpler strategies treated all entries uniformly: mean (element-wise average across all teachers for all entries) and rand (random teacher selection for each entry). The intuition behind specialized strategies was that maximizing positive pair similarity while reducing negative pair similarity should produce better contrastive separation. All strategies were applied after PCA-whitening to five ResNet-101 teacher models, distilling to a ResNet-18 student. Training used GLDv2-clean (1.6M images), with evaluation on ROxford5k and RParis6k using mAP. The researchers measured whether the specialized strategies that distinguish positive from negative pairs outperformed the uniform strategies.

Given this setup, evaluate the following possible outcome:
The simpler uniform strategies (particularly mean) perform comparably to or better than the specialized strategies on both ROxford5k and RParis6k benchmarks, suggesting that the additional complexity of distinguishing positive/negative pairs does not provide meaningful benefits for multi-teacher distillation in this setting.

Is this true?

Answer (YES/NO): NO